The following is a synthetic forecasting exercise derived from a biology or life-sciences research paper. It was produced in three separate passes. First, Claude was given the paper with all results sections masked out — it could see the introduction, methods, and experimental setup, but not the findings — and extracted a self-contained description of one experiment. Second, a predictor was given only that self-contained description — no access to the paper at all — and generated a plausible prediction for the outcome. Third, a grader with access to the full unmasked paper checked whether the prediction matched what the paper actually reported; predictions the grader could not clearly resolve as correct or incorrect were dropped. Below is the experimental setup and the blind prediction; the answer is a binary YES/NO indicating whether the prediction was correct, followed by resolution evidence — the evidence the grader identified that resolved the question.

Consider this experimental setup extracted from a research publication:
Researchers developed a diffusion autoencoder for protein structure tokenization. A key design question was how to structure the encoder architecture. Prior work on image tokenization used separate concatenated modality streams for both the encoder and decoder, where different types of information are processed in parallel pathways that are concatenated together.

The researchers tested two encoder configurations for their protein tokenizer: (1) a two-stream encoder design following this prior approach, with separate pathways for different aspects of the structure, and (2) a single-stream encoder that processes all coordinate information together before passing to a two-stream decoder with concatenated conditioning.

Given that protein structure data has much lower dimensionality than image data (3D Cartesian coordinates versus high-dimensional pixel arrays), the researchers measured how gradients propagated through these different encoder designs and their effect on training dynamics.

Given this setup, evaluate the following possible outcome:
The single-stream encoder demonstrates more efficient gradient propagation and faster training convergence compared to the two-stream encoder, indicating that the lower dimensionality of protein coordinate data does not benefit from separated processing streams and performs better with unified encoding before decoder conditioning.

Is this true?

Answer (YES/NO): NO